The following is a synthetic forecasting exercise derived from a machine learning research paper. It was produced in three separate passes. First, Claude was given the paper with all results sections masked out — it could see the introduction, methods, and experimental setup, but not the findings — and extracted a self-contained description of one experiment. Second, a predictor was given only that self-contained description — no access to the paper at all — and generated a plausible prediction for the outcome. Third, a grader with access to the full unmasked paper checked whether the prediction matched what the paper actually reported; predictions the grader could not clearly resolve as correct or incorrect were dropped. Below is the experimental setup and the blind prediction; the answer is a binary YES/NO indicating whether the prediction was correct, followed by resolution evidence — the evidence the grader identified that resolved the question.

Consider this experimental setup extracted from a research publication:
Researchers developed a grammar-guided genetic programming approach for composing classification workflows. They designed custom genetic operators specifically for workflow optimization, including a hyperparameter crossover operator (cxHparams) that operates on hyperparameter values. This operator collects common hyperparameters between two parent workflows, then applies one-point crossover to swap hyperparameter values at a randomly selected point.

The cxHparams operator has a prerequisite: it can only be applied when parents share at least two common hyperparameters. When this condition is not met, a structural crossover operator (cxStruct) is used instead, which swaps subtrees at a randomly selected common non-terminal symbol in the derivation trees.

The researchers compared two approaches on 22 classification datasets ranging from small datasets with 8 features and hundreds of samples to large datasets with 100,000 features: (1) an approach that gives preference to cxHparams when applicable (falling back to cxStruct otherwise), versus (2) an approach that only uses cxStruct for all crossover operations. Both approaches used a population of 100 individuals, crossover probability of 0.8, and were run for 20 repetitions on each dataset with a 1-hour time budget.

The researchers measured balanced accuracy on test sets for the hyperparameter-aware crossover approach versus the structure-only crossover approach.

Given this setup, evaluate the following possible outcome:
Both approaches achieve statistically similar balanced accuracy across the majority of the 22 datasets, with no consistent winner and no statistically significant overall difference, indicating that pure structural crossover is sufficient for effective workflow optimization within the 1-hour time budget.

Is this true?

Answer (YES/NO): YES